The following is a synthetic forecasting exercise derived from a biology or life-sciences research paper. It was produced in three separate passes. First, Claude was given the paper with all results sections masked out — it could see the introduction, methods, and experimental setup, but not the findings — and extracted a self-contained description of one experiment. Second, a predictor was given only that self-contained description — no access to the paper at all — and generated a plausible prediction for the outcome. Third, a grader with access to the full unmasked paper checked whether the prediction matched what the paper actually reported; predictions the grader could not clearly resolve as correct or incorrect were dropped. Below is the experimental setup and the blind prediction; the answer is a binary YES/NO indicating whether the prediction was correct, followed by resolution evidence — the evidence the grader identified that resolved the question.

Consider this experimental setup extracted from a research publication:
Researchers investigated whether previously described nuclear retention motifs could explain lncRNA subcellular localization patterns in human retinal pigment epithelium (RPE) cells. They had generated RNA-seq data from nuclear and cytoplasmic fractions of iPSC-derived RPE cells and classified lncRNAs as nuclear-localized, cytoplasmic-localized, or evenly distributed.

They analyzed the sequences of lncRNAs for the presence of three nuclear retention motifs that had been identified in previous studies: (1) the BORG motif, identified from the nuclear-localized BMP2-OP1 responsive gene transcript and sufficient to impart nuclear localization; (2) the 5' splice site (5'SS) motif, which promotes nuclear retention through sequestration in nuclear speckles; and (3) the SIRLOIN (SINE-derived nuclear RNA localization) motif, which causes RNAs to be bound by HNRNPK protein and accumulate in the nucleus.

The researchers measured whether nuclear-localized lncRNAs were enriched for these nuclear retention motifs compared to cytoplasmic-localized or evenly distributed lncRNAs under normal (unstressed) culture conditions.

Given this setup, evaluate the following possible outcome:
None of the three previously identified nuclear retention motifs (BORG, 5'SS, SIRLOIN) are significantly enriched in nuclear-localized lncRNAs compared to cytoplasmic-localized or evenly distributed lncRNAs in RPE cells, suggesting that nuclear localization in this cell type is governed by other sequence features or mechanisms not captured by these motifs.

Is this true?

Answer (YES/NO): NO